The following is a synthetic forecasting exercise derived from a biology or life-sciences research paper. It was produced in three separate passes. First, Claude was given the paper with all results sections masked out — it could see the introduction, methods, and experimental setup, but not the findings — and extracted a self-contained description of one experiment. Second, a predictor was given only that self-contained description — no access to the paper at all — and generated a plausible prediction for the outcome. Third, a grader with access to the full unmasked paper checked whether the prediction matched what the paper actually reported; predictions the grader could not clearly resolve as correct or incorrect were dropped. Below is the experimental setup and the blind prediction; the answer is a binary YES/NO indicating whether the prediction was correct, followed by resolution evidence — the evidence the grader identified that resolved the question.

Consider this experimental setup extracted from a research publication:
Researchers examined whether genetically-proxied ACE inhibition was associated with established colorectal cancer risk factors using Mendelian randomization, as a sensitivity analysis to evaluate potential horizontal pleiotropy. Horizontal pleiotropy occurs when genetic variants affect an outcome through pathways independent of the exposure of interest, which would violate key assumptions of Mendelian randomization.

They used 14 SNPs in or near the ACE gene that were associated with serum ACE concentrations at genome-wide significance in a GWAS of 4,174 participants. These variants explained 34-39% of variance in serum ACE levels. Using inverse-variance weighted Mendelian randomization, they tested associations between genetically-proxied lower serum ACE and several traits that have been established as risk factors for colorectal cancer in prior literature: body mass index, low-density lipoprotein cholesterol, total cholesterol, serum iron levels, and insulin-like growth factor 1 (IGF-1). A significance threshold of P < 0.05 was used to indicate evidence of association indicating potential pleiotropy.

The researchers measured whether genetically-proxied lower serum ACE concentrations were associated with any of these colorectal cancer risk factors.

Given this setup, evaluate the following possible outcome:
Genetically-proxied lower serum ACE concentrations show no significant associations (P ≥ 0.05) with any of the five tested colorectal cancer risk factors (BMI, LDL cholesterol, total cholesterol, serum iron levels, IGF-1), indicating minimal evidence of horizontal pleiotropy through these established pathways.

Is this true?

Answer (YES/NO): YES